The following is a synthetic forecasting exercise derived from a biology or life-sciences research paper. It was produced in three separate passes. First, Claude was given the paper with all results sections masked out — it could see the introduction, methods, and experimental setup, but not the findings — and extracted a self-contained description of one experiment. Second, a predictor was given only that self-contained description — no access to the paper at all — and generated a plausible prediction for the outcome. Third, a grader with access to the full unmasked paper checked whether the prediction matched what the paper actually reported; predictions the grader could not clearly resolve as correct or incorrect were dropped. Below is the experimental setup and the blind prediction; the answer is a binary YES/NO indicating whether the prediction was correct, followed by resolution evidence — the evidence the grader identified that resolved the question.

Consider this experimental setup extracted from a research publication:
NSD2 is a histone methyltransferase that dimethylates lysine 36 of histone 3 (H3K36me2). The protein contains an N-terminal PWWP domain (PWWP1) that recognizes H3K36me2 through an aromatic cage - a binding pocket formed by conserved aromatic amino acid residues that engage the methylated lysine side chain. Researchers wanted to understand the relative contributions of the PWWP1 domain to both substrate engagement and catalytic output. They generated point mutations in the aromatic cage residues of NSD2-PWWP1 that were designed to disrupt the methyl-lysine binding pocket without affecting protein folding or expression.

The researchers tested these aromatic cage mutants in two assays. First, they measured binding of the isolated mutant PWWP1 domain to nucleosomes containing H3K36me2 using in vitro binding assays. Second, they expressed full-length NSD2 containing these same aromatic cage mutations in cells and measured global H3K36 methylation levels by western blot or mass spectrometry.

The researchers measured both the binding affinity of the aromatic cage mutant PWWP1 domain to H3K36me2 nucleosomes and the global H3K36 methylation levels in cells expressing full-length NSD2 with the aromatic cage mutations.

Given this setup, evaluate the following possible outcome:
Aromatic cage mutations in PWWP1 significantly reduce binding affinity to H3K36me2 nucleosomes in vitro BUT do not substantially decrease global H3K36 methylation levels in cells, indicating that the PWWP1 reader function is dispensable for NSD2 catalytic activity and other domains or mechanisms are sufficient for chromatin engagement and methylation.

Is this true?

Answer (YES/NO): YES